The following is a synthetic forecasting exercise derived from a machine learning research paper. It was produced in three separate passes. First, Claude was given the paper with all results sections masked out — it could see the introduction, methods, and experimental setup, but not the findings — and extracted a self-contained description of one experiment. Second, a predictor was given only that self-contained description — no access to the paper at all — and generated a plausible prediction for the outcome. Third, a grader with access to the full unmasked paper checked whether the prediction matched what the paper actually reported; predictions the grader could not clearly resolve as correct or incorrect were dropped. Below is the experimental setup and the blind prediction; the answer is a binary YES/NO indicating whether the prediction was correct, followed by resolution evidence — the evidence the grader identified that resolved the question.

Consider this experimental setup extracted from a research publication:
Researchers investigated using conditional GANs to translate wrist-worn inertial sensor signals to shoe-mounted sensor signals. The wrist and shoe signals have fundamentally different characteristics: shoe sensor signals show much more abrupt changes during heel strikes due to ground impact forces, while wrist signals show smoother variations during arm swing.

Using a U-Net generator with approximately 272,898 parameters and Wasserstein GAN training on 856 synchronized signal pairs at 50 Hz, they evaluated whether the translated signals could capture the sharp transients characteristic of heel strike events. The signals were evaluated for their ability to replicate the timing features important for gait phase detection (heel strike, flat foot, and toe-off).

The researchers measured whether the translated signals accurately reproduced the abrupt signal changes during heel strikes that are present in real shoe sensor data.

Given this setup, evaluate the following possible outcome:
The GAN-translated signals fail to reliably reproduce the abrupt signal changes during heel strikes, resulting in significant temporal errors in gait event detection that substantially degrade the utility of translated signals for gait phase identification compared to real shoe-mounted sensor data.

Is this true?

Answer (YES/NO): NO